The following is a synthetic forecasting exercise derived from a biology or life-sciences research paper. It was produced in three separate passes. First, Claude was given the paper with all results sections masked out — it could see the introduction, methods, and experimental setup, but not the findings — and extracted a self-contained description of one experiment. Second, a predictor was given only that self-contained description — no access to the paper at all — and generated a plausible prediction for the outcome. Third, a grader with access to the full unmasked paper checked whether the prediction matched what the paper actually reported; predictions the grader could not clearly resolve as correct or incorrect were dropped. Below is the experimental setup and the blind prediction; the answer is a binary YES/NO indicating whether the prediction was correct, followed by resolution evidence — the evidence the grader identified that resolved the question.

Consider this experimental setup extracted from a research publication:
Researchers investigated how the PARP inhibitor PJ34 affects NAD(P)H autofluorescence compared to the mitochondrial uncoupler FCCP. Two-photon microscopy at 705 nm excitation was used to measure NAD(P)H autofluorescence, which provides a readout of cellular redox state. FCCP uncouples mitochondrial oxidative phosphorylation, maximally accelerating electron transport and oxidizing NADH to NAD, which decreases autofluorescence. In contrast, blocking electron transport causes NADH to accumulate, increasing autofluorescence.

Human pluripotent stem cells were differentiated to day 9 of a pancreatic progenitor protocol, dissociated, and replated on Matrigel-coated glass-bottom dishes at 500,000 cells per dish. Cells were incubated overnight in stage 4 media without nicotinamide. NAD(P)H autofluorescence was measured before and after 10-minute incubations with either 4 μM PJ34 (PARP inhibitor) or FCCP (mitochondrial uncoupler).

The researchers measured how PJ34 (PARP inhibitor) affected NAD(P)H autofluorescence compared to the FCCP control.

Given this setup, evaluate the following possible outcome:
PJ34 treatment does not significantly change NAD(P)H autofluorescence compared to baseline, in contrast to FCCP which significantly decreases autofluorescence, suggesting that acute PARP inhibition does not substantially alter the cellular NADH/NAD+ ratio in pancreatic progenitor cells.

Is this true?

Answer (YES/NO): NO